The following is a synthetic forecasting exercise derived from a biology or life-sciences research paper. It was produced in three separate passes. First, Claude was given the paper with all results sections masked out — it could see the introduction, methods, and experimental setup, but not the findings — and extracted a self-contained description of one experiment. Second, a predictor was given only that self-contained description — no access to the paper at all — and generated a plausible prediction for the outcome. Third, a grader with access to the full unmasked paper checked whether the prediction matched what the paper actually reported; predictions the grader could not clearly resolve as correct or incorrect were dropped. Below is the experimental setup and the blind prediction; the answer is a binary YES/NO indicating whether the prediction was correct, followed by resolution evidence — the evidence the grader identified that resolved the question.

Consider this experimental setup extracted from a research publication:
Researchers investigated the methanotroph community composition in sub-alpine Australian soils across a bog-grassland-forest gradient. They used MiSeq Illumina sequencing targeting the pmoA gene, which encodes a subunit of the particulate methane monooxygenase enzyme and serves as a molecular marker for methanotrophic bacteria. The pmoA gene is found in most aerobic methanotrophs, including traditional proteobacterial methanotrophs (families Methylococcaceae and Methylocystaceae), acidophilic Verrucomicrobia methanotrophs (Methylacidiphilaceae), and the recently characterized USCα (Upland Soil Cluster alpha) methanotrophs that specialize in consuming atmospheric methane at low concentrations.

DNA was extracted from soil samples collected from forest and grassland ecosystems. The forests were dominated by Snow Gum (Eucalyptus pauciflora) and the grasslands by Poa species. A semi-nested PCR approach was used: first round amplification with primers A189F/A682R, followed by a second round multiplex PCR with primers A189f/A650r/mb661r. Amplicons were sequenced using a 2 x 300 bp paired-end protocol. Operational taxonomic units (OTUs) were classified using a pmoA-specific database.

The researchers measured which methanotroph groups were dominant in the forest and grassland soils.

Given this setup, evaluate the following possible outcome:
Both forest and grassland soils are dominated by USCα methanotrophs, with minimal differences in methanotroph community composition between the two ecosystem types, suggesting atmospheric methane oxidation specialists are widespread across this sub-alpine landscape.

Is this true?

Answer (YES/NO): YES